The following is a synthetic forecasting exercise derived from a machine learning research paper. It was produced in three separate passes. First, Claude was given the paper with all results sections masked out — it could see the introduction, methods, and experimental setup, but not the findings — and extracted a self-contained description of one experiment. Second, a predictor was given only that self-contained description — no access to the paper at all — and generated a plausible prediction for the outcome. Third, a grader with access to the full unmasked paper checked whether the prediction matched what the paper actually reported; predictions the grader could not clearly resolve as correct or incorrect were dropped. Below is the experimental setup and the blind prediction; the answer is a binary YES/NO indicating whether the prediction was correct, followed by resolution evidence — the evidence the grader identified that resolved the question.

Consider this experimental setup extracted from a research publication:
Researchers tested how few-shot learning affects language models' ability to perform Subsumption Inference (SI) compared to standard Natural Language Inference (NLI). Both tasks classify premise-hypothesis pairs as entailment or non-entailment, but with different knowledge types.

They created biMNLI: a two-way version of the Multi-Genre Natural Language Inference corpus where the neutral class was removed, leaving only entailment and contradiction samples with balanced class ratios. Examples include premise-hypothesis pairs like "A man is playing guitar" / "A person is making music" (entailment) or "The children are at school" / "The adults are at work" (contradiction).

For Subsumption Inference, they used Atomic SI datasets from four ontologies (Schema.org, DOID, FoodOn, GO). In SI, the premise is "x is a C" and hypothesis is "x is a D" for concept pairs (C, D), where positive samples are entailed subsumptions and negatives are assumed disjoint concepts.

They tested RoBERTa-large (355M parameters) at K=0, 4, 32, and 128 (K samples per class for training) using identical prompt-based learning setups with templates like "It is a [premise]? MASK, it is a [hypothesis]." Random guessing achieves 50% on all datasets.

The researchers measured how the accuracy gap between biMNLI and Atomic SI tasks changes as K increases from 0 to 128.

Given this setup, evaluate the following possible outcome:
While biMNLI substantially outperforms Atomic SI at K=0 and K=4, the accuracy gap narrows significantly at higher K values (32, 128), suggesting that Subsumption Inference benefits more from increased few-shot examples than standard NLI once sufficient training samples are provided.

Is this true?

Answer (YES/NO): YES